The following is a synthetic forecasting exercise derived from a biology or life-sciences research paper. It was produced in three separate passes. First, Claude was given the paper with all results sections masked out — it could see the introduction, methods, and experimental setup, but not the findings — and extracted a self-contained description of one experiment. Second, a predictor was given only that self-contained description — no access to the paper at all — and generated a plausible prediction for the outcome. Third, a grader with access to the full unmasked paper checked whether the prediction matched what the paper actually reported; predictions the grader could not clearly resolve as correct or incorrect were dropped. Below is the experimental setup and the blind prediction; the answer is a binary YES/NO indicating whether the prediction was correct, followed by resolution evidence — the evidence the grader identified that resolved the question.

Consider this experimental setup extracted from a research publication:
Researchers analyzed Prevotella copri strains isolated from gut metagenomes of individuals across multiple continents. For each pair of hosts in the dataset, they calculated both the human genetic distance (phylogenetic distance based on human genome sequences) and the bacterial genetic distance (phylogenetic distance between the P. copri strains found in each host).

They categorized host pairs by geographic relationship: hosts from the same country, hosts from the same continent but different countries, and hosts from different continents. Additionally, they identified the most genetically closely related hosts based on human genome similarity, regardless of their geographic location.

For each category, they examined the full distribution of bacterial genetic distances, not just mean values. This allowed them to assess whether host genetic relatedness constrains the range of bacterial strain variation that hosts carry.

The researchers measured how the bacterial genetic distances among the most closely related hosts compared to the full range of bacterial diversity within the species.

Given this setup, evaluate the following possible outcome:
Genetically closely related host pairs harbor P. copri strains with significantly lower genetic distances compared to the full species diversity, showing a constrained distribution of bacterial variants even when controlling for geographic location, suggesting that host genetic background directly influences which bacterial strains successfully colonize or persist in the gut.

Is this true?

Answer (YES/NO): NO